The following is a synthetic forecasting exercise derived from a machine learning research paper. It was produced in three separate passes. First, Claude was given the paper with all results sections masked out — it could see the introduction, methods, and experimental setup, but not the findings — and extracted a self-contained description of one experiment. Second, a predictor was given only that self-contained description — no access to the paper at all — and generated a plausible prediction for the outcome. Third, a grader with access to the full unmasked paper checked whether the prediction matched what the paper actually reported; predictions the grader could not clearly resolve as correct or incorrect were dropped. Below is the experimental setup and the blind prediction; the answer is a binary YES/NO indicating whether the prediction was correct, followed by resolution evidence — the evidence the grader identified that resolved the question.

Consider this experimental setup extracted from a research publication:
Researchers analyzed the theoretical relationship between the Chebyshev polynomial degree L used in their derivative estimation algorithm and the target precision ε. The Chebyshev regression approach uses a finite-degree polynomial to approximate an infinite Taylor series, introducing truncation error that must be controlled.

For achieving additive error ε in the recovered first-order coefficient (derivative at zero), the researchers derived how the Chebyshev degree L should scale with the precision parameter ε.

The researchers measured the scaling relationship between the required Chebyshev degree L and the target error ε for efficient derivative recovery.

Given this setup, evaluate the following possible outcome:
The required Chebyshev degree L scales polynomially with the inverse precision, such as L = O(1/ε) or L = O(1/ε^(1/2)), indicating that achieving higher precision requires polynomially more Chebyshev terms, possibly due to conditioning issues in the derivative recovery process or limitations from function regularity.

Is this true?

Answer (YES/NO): NO